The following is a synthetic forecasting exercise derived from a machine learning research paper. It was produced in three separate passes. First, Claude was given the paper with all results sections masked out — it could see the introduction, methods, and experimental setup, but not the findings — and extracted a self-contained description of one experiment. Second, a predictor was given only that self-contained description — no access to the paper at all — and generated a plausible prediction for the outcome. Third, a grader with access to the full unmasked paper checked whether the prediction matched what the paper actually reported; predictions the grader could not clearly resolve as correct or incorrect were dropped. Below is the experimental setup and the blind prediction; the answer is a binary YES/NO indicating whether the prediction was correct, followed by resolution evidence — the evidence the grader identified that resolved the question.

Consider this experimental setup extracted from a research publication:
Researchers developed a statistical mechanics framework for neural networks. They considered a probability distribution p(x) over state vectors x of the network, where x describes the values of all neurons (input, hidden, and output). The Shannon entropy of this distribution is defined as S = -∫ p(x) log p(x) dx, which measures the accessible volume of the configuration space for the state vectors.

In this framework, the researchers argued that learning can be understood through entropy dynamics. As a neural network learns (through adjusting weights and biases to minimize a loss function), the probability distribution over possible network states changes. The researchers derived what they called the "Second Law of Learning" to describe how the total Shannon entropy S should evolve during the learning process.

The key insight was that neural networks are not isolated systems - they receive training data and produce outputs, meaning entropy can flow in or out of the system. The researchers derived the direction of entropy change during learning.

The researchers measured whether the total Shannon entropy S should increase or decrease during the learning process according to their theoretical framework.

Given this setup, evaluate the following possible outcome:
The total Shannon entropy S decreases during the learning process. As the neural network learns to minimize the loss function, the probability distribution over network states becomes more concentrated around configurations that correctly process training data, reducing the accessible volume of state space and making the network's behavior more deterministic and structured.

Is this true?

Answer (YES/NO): YES